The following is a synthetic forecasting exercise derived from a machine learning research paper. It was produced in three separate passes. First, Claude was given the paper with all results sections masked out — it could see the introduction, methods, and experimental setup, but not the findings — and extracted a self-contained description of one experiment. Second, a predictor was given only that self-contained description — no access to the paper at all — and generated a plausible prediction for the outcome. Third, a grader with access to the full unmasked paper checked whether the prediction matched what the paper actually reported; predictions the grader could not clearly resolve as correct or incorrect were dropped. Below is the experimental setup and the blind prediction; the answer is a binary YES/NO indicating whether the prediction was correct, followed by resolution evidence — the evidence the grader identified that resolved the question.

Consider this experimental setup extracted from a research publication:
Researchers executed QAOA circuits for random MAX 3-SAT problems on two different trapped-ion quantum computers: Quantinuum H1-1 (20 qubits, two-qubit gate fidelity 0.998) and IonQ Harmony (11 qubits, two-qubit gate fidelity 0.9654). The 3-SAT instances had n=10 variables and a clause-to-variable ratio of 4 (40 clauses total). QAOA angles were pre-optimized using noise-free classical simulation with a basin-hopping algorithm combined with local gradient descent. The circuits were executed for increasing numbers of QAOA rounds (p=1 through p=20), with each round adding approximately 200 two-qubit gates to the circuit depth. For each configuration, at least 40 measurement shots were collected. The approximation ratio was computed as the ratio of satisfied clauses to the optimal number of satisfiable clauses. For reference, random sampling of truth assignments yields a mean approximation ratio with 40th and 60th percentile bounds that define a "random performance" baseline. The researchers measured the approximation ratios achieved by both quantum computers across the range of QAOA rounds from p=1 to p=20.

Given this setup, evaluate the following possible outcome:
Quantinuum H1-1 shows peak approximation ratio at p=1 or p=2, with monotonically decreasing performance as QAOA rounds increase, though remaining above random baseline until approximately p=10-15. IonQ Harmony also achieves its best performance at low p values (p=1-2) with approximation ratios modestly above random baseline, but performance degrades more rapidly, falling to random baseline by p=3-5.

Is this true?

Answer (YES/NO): NO